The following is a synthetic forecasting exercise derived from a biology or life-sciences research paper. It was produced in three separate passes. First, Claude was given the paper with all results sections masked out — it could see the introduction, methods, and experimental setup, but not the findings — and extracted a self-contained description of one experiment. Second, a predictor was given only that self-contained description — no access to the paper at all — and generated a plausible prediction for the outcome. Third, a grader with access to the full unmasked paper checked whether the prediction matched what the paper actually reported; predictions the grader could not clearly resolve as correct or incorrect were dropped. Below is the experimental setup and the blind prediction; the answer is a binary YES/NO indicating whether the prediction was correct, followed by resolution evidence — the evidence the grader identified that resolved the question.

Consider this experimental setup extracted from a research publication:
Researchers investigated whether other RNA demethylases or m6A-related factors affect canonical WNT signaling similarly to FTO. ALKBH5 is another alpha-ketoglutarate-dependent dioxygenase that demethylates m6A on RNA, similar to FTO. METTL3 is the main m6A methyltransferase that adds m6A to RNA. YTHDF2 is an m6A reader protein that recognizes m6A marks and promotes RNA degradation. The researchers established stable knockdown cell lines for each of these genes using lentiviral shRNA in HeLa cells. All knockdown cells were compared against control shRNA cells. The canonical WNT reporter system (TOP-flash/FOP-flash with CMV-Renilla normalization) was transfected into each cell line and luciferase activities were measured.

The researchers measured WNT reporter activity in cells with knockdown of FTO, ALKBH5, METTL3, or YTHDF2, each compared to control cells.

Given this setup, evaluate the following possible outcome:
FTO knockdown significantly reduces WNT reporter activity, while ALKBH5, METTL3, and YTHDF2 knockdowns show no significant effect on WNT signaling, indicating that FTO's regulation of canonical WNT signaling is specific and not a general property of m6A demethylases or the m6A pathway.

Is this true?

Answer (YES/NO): YES